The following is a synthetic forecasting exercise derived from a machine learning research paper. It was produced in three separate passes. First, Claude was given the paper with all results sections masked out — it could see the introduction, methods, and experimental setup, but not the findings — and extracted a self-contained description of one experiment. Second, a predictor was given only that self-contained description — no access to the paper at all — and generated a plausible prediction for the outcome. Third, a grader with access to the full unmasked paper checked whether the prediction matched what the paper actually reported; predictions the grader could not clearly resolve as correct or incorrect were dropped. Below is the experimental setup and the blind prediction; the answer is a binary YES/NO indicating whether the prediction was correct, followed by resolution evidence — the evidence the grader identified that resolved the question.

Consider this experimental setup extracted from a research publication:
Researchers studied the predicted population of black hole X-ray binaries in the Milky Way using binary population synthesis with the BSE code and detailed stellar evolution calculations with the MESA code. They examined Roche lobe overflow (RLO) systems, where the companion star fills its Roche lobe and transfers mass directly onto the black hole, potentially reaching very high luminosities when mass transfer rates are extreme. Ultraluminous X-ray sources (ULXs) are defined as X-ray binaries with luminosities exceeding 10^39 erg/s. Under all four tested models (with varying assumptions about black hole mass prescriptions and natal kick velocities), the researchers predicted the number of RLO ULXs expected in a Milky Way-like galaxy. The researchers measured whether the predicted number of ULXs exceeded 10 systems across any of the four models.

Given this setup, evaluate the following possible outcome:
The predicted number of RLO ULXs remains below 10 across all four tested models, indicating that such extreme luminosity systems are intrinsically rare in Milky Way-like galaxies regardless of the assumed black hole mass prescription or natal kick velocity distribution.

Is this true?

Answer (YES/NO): NO